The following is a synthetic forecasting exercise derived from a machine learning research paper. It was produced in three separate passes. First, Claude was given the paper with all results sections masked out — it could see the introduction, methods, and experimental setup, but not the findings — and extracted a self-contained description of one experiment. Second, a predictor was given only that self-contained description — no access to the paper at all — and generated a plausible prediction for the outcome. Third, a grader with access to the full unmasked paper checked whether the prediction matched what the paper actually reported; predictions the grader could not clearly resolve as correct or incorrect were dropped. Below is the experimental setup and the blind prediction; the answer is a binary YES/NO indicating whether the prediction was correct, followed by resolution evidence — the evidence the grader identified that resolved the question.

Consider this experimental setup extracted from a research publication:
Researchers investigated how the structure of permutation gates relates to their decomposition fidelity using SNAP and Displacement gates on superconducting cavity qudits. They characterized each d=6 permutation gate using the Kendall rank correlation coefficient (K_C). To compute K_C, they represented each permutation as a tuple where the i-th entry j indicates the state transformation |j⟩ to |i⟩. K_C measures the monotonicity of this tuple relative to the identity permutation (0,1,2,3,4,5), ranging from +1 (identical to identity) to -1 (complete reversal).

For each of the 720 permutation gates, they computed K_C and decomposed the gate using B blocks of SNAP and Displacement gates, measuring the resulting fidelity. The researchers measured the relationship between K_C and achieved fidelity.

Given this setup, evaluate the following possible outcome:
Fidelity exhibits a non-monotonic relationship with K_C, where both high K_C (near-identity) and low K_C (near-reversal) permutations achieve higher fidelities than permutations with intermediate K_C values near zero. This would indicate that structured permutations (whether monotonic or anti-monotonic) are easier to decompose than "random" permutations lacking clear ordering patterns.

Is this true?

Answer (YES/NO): YES